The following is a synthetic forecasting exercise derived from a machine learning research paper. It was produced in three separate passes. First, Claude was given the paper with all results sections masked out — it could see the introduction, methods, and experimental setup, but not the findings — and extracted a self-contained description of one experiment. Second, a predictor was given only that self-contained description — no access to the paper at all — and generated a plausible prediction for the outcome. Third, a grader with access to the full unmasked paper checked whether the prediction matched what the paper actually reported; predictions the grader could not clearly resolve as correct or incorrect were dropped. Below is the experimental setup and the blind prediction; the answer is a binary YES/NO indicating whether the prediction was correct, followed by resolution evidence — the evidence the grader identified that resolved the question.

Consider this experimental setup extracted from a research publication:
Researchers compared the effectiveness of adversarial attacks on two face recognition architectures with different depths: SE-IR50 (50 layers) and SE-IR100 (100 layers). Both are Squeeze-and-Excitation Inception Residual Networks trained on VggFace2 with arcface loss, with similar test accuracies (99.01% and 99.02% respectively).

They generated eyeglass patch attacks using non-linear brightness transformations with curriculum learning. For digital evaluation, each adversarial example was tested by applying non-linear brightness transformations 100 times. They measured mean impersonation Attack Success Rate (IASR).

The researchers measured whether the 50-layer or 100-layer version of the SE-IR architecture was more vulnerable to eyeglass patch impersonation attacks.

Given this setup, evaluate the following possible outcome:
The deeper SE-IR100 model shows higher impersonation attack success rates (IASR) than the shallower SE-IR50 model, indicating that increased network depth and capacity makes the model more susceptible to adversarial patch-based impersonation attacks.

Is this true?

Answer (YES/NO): NO